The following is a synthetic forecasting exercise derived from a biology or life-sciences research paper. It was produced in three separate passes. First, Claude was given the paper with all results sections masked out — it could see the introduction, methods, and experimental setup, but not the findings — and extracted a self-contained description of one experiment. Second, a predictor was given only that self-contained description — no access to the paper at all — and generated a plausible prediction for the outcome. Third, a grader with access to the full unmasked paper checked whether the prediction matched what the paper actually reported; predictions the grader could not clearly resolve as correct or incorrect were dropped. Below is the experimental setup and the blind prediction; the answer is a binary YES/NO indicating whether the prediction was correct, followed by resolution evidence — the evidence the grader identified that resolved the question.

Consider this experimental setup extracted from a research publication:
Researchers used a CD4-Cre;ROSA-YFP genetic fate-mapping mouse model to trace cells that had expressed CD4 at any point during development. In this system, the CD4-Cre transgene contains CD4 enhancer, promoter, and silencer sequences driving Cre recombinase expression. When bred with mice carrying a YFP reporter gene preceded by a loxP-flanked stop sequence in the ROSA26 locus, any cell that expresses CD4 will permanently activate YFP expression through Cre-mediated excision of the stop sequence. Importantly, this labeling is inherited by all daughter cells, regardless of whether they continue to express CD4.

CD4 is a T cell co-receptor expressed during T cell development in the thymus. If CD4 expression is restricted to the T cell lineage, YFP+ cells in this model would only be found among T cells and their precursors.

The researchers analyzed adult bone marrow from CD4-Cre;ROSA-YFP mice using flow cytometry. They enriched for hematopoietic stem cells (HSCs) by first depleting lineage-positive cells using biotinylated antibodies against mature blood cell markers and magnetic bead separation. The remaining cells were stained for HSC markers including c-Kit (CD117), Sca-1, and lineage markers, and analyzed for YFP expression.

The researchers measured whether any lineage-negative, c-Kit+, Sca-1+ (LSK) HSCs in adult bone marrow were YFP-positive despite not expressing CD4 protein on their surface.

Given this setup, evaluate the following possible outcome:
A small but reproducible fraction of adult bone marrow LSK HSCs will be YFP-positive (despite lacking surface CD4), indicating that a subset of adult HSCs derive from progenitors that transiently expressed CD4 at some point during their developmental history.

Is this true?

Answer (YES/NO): YES